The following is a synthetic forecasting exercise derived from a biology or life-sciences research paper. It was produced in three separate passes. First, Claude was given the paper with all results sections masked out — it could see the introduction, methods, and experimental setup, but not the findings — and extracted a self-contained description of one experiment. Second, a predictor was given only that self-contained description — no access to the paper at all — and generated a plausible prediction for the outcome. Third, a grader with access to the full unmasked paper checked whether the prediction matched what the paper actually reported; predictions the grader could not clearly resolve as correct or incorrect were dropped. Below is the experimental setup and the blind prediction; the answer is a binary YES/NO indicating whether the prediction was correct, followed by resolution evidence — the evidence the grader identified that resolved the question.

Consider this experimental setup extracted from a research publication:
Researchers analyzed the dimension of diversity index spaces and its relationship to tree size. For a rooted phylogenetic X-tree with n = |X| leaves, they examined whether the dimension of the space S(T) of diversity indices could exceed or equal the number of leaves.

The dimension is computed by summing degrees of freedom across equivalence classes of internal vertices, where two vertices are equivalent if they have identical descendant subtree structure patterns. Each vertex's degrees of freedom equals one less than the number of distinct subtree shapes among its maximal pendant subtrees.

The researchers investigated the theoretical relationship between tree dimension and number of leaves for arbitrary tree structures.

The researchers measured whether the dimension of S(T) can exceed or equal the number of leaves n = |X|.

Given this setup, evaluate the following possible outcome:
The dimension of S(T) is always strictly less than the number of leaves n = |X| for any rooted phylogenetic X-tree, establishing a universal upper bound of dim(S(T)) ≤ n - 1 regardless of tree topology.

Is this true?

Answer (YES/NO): YES